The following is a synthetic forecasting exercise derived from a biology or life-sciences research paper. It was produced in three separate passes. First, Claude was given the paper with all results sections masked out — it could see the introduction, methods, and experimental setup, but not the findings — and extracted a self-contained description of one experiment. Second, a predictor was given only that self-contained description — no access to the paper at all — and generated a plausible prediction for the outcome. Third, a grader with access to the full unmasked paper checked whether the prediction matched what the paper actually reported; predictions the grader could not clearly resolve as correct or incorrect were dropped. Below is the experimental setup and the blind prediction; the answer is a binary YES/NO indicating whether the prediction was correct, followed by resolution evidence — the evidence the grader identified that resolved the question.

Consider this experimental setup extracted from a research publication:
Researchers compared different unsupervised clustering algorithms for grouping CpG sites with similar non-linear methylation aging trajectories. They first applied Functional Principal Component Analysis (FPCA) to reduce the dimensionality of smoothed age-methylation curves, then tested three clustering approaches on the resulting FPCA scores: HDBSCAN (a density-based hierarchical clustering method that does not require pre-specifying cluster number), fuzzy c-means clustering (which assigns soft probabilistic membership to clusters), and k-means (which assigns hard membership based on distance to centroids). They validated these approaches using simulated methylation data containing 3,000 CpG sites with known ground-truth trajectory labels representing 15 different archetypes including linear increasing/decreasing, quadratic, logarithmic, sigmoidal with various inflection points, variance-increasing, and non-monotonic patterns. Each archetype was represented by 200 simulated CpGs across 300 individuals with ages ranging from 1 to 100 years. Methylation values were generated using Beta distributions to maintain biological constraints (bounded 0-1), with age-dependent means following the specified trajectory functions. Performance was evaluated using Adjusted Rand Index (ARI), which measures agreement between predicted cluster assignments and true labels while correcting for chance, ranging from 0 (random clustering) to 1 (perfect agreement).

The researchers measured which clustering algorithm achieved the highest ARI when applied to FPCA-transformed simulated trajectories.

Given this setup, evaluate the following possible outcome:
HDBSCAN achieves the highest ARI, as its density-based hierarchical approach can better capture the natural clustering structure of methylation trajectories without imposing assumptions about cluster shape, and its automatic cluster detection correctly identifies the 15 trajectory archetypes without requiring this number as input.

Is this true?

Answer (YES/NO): NO